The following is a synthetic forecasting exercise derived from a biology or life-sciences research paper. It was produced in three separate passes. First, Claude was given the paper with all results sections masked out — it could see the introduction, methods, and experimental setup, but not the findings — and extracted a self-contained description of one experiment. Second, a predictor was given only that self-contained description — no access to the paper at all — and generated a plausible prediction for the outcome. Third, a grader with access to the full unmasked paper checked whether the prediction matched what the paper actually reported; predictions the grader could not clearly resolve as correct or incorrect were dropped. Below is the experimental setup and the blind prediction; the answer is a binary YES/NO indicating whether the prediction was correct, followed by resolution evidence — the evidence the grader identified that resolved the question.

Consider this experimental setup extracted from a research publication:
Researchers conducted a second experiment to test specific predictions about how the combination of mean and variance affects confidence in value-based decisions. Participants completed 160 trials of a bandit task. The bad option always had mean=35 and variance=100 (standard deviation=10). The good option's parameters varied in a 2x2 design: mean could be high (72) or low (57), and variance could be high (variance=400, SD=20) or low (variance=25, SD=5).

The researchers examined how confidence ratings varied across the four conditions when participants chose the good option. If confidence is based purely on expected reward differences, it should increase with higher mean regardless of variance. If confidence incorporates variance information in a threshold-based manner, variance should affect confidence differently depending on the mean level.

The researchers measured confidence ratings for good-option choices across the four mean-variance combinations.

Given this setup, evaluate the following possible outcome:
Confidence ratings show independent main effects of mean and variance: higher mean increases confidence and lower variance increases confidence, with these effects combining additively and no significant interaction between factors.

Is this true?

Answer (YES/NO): NO